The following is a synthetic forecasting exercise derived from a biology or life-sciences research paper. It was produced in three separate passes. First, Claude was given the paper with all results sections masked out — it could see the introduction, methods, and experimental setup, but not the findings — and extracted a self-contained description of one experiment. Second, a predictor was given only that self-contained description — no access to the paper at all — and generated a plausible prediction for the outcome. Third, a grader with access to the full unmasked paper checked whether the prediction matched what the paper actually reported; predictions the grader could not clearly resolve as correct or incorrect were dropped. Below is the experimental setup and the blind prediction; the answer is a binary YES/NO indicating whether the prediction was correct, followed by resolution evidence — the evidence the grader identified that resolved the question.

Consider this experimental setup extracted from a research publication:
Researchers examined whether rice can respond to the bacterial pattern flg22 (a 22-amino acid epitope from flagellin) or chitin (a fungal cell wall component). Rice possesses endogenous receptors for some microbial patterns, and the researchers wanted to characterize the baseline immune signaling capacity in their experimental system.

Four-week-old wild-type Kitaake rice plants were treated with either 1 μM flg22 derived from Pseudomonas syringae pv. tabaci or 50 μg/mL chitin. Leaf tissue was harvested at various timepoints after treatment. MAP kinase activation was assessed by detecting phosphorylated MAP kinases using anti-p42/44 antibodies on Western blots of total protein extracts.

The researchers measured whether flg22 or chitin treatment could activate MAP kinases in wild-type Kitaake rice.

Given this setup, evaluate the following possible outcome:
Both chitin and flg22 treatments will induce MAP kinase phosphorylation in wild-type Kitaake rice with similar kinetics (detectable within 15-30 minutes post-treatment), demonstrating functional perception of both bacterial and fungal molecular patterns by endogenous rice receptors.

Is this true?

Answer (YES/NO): YES